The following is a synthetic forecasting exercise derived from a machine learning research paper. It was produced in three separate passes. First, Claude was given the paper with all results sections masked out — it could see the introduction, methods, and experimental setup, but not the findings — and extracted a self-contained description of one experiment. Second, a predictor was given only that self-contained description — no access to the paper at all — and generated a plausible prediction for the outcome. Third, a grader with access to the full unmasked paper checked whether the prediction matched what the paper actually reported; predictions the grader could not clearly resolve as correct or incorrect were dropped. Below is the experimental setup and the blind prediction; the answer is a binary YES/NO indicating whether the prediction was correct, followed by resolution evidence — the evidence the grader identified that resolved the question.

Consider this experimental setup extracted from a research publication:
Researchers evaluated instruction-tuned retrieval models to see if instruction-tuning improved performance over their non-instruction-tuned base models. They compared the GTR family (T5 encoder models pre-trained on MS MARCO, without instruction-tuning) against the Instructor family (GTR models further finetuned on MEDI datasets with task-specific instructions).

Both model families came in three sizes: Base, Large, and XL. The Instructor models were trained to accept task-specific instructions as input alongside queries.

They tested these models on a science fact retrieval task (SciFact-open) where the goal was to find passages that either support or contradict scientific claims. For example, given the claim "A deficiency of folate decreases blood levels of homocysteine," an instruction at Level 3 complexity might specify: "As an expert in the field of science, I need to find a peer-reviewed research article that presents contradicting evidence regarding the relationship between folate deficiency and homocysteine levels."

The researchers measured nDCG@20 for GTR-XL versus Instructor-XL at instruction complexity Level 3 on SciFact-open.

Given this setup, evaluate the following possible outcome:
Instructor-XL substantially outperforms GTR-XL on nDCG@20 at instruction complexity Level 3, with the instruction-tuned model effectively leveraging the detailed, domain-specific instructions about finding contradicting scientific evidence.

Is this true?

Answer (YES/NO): NO